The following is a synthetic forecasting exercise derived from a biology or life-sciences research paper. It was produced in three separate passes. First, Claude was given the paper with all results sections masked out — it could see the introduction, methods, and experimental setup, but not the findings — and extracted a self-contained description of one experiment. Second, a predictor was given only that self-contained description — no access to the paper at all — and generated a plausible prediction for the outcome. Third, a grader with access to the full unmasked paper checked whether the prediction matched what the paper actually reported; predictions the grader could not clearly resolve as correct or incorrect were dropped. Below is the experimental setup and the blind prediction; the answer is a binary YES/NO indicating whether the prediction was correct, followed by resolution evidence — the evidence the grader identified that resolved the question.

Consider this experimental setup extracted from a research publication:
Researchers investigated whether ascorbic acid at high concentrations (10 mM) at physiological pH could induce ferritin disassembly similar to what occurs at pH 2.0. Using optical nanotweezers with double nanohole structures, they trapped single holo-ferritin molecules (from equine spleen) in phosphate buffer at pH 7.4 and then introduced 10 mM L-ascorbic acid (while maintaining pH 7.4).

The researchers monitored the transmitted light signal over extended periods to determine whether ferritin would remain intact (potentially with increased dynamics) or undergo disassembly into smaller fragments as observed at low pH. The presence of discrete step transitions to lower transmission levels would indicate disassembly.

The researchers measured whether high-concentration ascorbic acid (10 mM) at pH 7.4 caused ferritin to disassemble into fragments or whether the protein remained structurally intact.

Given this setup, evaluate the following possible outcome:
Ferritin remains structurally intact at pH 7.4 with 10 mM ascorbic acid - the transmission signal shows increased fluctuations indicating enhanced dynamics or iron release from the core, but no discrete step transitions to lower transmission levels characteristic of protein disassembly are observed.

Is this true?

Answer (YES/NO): YES